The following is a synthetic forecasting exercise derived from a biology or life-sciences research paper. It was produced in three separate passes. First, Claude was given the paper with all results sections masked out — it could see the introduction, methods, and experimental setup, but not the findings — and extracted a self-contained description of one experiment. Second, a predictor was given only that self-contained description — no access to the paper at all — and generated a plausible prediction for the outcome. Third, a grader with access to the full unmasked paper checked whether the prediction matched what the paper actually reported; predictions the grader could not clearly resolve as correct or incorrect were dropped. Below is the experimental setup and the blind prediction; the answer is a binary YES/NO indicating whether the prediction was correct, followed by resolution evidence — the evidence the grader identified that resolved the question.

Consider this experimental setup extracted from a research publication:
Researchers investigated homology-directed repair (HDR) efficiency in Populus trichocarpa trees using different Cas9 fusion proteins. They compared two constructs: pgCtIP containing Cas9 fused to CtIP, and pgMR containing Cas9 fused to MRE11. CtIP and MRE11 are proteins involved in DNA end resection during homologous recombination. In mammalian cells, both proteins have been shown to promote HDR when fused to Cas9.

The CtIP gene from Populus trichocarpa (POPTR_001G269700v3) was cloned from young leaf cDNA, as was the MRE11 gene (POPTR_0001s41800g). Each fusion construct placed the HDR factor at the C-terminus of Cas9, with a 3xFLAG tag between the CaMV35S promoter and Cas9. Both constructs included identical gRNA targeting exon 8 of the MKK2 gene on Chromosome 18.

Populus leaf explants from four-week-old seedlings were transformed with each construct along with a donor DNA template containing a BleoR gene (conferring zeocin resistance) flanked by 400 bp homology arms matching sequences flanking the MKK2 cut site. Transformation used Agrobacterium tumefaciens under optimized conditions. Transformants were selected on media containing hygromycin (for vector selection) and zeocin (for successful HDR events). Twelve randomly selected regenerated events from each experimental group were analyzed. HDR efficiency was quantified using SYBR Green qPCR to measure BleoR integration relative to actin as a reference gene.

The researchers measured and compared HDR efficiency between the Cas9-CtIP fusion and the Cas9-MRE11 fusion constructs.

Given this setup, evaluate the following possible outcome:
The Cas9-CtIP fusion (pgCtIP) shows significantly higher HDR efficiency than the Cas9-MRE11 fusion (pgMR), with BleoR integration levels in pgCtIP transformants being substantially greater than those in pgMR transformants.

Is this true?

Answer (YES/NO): NO